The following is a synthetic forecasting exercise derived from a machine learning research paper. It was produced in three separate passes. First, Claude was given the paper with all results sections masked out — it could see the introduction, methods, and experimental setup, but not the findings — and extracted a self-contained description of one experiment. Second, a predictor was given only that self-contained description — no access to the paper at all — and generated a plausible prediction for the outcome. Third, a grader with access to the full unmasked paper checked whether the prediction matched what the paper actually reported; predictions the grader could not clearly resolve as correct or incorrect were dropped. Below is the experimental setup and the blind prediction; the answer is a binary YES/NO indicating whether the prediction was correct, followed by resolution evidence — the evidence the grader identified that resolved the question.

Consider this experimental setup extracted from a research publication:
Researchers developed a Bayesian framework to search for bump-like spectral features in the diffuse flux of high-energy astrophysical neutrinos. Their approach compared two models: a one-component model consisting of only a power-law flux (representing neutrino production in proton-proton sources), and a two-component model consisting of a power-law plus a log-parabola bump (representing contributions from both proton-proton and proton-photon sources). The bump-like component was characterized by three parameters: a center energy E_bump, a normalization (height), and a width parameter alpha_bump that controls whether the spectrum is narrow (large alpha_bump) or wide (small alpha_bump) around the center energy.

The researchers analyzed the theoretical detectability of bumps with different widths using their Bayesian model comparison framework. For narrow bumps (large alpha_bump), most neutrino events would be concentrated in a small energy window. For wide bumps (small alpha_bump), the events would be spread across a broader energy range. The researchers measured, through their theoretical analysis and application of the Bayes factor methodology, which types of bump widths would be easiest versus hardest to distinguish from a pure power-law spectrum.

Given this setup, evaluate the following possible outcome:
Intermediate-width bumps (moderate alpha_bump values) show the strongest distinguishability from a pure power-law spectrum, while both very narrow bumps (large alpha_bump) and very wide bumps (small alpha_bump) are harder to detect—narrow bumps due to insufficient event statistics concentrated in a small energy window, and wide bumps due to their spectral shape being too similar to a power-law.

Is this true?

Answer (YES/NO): YES